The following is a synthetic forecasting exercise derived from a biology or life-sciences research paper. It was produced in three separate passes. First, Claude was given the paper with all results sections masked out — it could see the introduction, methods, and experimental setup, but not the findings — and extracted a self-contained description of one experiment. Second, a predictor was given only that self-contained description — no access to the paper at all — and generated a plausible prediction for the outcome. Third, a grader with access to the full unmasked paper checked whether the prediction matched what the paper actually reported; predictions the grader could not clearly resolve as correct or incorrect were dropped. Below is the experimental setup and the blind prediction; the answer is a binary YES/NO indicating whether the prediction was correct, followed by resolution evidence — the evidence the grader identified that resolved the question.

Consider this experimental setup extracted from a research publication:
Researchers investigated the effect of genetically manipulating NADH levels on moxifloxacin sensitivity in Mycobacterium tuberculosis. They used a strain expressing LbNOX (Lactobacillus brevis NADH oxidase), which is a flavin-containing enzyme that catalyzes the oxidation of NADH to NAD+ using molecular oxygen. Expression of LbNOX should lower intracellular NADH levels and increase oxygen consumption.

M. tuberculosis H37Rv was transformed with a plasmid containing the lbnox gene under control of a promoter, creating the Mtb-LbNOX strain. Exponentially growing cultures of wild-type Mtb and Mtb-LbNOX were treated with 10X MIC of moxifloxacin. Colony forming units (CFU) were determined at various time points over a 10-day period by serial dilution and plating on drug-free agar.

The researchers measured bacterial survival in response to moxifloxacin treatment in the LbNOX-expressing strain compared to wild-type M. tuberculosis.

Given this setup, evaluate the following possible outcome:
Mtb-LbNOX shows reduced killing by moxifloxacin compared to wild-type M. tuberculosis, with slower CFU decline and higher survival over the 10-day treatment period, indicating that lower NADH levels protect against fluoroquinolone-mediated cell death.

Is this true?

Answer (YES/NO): YES